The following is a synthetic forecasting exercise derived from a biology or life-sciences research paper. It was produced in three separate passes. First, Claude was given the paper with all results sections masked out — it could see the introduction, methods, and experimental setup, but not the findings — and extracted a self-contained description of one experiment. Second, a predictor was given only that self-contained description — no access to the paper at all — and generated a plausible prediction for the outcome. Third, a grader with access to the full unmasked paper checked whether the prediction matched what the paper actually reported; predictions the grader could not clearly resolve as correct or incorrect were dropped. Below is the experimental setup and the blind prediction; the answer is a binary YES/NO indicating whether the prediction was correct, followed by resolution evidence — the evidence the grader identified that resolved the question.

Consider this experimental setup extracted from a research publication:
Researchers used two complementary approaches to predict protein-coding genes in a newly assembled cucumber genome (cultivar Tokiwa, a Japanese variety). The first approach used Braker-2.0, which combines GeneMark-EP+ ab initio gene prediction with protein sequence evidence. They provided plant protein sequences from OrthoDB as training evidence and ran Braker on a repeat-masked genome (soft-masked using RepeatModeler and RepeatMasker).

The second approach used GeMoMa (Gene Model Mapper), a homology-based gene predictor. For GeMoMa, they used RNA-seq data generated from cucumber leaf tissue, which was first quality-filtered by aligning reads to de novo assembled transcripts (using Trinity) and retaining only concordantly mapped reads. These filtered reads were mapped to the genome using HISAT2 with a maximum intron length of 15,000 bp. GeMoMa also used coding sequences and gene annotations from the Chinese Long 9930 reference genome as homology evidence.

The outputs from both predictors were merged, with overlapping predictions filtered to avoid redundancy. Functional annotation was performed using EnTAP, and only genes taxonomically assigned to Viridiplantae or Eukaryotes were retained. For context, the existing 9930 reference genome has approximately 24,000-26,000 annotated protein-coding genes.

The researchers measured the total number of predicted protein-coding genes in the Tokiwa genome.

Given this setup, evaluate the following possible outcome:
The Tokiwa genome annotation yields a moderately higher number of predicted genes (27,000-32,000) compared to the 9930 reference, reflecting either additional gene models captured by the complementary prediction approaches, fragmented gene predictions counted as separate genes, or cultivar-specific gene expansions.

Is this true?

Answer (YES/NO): YES